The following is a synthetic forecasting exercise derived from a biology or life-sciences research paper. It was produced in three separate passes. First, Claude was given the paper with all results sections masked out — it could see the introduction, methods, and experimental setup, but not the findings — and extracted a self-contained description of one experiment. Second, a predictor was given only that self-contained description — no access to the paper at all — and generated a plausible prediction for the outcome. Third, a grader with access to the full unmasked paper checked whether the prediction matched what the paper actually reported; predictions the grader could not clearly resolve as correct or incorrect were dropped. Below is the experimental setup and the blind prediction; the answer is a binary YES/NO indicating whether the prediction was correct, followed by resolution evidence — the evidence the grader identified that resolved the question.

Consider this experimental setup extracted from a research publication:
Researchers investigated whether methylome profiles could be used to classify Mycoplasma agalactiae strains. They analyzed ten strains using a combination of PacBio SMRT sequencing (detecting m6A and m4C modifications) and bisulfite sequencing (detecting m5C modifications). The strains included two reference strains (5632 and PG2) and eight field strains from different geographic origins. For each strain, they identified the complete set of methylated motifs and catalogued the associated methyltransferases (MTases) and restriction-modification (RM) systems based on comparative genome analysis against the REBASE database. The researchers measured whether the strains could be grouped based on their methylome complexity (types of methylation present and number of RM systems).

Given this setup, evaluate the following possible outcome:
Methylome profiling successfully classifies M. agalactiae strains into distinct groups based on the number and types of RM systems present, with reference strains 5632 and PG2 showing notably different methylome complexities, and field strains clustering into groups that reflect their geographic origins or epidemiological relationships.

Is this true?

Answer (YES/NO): NO